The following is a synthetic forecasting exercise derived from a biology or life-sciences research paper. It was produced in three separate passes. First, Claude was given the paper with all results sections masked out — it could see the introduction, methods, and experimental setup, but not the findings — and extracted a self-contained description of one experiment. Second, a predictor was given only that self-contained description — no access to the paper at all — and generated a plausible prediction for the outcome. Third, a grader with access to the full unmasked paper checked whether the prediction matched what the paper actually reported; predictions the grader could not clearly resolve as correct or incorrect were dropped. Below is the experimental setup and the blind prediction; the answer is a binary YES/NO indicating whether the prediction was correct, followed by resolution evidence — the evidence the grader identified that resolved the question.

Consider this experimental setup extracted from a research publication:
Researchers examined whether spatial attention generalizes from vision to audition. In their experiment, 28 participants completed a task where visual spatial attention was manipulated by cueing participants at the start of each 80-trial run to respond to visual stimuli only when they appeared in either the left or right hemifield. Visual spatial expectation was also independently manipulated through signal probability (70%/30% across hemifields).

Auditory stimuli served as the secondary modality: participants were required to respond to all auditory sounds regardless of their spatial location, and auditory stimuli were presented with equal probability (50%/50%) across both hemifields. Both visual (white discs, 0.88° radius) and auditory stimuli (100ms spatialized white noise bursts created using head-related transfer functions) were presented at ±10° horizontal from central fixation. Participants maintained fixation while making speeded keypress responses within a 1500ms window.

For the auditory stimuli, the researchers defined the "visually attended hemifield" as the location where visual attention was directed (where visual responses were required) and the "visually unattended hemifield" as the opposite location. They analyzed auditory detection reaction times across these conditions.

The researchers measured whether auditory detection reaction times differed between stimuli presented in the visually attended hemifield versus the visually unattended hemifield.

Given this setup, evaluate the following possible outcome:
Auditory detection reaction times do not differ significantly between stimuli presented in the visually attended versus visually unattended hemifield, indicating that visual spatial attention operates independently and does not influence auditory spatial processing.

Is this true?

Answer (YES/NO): NO